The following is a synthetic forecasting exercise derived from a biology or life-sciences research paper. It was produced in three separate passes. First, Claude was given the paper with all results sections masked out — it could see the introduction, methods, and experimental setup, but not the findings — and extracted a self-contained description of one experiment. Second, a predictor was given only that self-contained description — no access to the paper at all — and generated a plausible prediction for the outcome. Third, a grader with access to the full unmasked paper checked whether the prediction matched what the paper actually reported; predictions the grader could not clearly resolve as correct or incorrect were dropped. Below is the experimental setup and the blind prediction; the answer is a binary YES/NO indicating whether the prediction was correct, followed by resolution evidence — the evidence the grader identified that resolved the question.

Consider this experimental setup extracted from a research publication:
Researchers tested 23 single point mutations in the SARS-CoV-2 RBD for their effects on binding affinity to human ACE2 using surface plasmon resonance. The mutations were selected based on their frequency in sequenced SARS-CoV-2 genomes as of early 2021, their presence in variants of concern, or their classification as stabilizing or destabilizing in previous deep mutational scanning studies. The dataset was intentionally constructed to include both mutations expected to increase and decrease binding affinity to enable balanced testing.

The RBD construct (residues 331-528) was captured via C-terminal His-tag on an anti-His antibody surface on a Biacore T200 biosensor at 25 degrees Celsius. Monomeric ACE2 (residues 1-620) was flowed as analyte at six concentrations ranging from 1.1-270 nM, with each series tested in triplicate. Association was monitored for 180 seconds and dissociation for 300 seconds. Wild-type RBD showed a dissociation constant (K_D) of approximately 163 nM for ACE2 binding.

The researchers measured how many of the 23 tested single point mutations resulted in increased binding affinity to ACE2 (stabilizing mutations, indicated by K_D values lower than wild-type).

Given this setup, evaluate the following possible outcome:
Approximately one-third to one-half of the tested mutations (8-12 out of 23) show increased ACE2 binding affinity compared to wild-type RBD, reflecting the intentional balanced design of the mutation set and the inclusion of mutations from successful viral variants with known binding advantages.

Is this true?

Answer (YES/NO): NO